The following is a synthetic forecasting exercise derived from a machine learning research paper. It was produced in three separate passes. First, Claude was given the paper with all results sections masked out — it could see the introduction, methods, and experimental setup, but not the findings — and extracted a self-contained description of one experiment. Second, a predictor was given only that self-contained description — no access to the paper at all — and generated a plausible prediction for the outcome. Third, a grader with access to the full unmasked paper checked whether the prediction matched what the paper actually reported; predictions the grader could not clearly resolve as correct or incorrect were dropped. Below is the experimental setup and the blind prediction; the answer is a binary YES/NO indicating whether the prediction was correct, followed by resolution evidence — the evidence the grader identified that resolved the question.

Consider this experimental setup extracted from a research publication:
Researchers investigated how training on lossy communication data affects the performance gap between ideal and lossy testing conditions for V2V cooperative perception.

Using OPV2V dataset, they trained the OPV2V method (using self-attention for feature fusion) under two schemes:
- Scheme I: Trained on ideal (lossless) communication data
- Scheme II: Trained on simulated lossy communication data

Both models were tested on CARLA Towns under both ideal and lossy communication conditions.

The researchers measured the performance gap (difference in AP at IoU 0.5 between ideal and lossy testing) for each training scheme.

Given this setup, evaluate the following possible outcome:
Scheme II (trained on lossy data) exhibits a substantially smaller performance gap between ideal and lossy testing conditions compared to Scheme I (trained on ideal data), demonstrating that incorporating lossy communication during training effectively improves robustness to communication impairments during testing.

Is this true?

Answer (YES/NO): YES